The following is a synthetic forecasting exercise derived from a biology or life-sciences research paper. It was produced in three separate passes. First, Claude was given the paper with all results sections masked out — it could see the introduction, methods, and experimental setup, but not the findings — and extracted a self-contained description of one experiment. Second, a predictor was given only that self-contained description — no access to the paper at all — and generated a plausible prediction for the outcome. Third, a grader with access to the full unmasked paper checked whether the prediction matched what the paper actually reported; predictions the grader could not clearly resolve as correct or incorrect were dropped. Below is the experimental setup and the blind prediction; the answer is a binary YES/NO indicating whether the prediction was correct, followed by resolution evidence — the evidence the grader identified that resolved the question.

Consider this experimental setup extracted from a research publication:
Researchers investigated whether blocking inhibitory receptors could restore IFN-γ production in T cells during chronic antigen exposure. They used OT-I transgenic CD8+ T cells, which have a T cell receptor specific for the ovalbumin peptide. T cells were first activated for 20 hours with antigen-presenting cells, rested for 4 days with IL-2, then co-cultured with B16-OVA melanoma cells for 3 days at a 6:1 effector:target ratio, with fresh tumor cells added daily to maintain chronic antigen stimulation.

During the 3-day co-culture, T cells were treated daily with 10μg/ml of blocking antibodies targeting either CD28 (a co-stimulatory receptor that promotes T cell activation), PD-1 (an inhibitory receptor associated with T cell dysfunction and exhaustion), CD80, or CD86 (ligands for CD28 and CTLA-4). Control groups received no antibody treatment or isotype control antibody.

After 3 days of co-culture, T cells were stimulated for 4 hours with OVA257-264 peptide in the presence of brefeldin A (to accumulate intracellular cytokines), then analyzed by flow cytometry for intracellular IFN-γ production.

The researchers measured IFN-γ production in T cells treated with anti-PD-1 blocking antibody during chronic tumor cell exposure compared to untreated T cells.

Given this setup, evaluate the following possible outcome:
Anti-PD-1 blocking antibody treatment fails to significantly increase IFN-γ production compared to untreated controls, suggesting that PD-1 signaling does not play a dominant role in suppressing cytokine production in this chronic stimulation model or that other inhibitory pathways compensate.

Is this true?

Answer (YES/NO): NO